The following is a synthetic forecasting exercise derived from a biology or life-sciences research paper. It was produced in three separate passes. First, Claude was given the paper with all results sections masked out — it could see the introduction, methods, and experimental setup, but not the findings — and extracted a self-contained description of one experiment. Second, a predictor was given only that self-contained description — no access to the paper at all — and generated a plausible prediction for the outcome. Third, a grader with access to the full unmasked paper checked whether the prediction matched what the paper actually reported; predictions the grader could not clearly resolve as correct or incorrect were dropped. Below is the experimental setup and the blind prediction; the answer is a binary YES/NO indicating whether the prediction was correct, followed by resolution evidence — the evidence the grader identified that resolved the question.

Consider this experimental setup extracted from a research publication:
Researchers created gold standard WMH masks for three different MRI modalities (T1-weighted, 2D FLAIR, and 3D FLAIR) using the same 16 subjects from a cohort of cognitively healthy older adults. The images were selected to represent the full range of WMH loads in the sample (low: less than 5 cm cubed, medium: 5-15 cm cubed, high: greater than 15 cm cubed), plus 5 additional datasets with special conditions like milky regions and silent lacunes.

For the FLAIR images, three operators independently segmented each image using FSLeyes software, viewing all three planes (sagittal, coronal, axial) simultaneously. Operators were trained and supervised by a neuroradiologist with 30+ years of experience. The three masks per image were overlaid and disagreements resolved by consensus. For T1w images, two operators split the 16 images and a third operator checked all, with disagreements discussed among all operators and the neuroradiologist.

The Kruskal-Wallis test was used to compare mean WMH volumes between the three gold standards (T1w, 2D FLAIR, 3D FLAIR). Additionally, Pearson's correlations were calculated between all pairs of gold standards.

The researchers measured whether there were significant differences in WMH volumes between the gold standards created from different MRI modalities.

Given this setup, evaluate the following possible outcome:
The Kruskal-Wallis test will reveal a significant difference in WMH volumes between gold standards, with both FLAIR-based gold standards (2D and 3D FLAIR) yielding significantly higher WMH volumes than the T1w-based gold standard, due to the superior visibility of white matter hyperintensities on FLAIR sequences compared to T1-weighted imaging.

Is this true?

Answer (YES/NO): NO